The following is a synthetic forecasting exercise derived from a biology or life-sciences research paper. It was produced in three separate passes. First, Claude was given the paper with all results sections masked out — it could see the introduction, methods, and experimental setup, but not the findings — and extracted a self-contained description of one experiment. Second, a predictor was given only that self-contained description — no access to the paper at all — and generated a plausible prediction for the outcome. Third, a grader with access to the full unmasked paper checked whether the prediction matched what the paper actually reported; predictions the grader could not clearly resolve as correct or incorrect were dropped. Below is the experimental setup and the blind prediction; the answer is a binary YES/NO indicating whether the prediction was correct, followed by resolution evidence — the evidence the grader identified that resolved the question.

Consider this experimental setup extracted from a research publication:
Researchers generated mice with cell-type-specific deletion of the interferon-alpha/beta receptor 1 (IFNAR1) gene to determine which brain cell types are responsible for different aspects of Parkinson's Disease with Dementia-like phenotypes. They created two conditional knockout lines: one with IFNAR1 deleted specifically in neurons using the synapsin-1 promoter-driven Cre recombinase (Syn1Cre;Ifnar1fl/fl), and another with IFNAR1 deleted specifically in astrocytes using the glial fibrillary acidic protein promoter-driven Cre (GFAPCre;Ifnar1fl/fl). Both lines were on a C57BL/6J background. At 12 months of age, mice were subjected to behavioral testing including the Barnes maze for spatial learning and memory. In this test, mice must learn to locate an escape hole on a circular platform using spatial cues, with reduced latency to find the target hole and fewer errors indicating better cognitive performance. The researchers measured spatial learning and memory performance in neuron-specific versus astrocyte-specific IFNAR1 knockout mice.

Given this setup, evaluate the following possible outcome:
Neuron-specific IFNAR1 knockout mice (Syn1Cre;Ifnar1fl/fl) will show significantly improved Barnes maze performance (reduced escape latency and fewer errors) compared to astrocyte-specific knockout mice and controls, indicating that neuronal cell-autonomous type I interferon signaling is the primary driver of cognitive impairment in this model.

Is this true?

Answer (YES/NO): NO